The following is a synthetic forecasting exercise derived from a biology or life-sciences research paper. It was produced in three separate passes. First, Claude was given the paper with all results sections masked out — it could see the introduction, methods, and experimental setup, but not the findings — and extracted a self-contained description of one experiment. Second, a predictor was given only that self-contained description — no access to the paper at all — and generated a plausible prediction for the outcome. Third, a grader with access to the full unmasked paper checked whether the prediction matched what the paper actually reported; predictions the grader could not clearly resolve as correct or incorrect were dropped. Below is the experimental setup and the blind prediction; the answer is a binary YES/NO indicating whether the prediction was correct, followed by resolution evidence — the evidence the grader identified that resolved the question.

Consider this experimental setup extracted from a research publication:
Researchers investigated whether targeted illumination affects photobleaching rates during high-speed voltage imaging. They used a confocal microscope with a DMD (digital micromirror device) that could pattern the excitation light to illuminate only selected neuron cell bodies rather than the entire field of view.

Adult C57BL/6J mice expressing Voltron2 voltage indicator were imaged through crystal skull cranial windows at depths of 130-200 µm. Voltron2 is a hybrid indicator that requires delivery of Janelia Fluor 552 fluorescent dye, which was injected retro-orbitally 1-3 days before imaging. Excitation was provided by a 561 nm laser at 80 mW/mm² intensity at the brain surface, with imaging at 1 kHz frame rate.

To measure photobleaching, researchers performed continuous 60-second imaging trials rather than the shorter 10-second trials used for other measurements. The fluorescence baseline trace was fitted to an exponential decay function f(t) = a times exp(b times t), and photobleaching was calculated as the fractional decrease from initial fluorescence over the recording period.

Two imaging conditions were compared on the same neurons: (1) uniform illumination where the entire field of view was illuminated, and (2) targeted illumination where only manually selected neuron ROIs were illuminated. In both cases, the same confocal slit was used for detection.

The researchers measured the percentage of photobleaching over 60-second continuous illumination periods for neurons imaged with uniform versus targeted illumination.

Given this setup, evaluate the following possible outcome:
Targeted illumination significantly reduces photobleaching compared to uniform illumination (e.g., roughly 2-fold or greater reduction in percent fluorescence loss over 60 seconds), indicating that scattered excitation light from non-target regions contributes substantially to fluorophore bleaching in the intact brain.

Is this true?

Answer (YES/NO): YES